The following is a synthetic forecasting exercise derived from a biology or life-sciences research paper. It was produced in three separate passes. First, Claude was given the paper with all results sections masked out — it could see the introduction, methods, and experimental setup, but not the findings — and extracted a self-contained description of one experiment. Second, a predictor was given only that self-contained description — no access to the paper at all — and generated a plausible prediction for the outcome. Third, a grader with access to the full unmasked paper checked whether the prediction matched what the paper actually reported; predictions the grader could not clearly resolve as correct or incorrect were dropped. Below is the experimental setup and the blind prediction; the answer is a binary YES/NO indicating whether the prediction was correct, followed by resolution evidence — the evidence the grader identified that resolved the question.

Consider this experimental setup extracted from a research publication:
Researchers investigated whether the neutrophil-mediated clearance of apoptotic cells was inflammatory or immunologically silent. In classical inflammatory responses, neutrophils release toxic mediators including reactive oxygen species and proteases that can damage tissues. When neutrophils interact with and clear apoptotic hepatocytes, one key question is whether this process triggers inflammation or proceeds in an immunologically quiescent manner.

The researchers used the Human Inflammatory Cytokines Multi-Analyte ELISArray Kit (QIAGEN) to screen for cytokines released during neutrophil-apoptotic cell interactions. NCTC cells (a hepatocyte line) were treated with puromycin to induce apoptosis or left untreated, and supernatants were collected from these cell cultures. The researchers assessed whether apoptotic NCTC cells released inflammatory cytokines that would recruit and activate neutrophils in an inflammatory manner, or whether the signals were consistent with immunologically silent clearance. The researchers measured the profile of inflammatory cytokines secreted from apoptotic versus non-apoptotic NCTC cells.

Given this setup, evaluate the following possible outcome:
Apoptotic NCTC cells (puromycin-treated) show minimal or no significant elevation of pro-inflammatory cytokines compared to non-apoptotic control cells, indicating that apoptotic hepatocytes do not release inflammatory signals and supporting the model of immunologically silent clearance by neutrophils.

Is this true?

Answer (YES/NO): NO